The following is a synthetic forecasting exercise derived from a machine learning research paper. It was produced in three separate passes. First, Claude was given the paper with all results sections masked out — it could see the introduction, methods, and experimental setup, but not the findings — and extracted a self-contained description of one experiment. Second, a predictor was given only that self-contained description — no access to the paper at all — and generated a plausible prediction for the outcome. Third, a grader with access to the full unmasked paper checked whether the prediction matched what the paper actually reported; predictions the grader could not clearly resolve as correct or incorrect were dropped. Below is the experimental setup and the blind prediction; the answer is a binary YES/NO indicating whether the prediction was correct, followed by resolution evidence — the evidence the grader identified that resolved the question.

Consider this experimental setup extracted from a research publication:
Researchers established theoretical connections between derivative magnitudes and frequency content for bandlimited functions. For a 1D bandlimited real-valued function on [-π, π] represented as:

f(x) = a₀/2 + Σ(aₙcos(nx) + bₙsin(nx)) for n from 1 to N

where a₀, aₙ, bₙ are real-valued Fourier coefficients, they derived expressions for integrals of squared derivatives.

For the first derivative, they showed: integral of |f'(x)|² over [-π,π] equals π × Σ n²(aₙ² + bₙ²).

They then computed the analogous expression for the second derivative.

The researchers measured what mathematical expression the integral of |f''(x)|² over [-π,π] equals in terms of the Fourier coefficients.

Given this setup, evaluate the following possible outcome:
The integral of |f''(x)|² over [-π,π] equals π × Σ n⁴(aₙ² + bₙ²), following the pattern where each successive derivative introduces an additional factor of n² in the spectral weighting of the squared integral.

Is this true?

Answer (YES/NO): YES